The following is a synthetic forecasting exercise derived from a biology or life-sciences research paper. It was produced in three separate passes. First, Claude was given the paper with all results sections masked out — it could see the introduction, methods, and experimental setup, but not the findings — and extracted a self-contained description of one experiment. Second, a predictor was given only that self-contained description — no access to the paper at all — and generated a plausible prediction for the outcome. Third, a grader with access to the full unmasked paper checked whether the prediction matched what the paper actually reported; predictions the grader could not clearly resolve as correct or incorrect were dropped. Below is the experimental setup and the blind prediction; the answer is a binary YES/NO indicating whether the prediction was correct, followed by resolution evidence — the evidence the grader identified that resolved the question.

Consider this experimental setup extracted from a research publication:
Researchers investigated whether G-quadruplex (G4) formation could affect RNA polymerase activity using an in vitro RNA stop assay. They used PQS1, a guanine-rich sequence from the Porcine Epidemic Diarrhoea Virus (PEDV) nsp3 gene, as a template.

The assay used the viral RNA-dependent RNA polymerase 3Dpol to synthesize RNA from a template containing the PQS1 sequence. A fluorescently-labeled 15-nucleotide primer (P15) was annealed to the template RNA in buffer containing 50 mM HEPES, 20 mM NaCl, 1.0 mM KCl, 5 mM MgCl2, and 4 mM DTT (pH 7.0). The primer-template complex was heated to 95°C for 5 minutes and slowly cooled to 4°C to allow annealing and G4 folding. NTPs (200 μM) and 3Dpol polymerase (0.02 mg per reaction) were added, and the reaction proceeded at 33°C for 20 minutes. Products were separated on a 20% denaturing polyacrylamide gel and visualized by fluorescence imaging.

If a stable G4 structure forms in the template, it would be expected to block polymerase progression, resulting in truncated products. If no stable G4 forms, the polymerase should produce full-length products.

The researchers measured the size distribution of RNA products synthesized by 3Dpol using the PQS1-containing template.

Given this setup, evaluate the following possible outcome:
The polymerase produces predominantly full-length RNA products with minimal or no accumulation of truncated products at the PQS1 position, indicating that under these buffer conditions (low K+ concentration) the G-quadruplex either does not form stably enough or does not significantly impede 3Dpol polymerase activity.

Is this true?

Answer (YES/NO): NO